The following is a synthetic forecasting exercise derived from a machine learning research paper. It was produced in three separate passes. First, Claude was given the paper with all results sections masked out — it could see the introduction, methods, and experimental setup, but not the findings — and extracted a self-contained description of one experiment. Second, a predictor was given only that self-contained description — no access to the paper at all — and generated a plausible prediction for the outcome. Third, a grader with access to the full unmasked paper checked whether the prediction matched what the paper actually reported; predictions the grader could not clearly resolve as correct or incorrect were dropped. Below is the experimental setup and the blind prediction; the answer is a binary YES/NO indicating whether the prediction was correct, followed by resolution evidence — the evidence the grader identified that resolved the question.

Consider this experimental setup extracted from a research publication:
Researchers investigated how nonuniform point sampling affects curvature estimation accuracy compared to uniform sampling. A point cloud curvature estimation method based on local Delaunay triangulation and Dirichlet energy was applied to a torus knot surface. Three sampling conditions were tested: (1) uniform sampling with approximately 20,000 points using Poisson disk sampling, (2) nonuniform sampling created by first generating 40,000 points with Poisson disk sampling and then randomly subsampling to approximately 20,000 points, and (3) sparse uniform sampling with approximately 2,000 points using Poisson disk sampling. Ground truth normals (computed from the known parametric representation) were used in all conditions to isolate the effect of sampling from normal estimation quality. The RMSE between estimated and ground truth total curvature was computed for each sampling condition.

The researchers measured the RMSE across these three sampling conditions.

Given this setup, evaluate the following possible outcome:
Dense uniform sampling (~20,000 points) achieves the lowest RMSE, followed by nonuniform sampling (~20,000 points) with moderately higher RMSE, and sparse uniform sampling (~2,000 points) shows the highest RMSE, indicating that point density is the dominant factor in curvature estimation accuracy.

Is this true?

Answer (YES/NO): NO